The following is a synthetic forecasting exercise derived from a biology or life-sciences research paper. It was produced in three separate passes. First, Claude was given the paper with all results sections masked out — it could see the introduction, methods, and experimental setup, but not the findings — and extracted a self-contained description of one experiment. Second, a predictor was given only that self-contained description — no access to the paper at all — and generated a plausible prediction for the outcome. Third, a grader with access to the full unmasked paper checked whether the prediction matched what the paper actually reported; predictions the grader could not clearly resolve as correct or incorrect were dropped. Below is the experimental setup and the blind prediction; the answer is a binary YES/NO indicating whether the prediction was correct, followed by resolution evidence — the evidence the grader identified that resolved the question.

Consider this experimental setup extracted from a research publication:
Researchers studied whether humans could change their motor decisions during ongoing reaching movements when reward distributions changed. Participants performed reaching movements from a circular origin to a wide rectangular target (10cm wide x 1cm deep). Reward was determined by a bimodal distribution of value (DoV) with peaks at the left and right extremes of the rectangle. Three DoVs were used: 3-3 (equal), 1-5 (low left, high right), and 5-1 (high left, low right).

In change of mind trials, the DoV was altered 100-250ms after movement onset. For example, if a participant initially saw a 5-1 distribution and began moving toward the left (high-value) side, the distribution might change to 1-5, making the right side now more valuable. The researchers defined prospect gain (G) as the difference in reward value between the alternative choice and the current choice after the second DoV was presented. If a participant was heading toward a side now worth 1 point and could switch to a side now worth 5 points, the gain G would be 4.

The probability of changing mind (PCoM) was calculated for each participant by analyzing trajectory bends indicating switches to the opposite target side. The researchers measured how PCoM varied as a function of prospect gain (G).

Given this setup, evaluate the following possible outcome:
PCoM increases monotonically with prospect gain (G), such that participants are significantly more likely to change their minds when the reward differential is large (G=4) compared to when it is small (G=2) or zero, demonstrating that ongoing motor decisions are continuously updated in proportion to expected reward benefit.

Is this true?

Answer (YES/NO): YES